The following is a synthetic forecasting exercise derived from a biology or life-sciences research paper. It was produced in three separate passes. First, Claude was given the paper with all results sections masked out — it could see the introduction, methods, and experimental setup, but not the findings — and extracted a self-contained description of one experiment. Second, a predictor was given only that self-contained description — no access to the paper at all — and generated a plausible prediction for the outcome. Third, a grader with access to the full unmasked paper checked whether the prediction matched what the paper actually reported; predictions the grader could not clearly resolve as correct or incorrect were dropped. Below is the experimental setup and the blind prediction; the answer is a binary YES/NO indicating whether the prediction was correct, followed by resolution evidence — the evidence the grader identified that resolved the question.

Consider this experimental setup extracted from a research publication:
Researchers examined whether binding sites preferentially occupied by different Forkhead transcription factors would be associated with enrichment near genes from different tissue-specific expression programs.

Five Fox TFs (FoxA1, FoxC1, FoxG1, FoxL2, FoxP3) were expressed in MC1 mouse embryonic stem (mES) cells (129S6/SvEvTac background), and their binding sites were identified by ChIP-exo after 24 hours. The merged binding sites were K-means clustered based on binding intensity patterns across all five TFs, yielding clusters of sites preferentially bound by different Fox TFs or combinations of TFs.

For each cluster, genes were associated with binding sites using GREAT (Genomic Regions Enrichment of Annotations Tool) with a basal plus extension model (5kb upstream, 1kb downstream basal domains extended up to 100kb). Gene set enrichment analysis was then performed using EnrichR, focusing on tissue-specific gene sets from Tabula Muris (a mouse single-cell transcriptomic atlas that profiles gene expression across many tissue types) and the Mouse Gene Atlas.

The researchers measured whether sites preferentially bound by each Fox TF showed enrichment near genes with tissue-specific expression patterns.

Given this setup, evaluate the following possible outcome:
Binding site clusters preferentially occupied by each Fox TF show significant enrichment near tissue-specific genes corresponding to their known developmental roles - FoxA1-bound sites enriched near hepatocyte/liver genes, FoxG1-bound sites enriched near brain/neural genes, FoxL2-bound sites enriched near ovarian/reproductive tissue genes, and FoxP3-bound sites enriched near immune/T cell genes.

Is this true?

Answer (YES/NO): NO